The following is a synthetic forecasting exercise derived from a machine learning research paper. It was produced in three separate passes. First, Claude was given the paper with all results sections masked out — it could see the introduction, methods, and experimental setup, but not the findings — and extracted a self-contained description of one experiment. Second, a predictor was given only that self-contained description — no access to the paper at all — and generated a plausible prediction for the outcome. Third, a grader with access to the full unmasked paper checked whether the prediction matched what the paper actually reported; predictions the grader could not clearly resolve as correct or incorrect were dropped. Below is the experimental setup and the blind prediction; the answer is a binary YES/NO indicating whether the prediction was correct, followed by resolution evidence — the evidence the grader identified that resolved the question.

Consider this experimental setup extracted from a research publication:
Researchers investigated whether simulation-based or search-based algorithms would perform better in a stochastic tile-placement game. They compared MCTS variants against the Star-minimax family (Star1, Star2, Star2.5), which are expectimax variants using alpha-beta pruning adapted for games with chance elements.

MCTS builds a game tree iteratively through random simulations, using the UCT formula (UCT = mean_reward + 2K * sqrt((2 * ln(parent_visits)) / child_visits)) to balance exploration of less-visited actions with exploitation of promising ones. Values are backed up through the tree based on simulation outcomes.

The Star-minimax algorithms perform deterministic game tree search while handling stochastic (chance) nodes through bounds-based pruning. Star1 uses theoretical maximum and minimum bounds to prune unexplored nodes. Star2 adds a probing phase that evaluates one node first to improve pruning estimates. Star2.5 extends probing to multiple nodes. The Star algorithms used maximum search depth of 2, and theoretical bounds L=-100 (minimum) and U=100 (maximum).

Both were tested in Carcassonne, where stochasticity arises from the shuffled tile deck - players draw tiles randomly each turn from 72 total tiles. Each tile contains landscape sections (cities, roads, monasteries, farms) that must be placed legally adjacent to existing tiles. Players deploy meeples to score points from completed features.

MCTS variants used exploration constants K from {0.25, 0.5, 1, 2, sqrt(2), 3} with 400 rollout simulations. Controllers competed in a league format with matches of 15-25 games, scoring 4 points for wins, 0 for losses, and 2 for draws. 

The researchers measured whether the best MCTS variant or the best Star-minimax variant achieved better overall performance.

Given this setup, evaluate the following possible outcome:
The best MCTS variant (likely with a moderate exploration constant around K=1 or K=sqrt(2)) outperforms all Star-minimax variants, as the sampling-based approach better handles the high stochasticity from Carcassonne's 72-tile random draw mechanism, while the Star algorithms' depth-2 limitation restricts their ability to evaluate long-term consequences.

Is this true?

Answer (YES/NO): NO